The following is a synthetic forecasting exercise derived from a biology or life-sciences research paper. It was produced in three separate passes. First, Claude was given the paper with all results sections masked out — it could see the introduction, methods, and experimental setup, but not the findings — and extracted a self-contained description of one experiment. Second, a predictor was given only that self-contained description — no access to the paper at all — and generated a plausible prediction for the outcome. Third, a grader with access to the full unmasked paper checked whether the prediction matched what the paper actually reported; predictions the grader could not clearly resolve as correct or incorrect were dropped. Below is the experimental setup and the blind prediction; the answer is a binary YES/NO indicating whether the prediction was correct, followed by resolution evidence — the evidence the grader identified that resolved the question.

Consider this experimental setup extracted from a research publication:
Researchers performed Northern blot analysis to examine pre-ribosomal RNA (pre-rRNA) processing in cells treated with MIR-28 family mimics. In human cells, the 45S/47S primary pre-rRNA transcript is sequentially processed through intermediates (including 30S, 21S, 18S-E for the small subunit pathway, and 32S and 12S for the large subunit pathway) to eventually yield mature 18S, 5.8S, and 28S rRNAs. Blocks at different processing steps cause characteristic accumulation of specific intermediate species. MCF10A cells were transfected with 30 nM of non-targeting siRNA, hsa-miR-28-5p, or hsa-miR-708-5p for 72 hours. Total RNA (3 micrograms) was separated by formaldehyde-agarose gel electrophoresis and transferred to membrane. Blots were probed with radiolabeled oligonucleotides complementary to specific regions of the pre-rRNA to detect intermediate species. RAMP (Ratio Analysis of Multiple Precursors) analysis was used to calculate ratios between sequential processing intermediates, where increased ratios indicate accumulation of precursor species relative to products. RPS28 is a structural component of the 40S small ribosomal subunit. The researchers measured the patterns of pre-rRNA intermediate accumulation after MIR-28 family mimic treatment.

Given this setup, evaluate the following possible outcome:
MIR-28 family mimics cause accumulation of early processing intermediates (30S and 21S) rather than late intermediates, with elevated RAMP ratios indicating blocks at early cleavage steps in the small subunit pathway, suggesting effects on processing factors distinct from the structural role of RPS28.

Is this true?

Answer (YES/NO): NO